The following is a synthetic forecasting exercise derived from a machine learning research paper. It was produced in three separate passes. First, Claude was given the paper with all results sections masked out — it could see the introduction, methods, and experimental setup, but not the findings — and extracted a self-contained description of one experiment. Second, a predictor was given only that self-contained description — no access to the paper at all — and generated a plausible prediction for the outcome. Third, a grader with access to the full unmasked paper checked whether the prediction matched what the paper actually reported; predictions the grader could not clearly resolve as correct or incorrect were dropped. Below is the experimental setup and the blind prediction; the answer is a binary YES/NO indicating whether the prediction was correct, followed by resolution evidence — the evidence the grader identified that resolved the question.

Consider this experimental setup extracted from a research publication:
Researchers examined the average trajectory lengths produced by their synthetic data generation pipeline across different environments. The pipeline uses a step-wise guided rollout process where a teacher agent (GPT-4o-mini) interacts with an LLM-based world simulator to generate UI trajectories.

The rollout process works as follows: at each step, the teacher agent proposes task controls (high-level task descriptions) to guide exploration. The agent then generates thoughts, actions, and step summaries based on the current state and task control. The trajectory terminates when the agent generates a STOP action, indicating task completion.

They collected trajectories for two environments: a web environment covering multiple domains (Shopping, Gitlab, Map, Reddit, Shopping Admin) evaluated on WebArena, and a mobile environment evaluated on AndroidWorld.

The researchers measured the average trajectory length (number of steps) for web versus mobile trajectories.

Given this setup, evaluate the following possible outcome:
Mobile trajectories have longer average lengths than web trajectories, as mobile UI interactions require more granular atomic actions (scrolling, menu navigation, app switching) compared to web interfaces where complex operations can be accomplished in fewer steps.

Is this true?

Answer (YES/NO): YES